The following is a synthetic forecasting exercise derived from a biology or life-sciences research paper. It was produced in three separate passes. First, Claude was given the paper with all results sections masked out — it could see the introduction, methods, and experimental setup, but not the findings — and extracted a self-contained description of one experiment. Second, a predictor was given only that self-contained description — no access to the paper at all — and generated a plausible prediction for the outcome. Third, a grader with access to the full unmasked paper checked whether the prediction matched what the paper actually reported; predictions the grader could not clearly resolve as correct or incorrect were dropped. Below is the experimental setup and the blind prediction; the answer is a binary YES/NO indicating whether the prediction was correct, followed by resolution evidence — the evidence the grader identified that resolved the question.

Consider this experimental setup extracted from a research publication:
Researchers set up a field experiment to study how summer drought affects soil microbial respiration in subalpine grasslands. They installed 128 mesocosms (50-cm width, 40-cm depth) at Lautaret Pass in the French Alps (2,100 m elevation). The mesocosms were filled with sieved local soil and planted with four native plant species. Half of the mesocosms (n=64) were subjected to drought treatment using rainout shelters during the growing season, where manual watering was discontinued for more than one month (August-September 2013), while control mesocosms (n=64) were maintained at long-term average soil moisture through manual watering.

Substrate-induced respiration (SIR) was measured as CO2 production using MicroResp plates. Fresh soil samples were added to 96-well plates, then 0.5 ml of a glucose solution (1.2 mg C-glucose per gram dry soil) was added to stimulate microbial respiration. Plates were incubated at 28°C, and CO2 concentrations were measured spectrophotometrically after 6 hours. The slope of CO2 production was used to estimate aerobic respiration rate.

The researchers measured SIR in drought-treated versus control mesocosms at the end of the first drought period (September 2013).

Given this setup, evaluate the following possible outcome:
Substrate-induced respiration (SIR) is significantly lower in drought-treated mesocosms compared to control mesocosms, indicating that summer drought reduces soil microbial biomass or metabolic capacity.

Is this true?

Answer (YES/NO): YES